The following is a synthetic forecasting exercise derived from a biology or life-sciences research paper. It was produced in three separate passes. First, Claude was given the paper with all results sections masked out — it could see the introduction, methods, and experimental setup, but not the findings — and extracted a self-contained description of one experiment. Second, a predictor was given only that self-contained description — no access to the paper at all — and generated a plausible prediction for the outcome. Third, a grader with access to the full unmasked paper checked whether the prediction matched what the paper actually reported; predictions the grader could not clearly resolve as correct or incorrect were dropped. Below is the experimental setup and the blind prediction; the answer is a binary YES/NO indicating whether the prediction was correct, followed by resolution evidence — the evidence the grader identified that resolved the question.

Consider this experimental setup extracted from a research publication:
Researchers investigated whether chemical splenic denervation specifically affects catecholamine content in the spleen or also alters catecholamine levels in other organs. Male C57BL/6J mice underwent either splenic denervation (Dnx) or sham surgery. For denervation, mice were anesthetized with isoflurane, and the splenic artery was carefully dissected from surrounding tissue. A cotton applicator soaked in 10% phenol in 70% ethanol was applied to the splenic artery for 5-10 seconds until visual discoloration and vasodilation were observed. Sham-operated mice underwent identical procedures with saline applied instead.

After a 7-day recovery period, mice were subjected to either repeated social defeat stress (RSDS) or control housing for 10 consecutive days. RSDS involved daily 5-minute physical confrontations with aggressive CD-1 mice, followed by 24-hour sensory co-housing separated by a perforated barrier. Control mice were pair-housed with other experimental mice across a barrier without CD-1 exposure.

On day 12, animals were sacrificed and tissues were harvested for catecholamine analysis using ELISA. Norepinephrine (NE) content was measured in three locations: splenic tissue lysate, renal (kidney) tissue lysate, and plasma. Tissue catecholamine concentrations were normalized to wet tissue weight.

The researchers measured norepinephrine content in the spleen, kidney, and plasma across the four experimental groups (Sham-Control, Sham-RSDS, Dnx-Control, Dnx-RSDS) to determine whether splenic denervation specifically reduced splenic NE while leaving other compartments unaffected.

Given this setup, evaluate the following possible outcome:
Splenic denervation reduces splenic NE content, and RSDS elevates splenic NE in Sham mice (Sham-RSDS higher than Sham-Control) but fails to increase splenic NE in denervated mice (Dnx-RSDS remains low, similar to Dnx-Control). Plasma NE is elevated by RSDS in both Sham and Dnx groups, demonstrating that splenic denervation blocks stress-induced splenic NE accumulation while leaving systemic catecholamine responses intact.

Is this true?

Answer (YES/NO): NO